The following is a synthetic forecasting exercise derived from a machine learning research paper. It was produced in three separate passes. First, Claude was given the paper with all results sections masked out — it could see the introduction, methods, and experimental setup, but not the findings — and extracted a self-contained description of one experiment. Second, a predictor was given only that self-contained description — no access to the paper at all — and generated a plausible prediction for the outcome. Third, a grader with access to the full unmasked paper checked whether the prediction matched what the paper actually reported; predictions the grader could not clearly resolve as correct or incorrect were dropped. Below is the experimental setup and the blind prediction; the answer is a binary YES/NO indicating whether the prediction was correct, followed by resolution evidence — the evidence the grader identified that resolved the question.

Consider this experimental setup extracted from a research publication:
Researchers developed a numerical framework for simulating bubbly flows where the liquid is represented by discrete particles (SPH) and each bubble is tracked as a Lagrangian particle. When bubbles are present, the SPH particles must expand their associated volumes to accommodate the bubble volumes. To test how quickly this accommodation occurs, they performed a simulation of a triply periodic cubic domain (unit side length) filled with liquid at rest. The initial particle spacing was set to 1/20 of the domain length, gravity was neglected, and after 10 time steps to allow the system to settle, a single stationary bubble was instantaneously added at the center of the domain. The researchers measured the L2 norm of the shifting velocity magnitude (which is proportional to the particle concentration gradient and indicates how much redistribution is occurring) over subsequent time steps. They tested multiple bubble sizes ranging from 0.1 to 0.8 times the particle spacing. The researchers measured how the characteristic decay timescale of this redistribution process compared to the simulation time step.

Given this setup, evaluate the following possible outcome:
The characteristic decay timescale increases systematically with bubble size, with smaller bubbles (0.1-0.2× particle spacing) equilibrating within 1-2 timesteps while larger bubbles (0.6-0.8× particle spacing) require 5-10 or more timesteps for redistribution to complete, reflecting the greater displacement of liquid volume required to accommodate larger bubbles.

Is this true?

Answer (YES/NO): NO